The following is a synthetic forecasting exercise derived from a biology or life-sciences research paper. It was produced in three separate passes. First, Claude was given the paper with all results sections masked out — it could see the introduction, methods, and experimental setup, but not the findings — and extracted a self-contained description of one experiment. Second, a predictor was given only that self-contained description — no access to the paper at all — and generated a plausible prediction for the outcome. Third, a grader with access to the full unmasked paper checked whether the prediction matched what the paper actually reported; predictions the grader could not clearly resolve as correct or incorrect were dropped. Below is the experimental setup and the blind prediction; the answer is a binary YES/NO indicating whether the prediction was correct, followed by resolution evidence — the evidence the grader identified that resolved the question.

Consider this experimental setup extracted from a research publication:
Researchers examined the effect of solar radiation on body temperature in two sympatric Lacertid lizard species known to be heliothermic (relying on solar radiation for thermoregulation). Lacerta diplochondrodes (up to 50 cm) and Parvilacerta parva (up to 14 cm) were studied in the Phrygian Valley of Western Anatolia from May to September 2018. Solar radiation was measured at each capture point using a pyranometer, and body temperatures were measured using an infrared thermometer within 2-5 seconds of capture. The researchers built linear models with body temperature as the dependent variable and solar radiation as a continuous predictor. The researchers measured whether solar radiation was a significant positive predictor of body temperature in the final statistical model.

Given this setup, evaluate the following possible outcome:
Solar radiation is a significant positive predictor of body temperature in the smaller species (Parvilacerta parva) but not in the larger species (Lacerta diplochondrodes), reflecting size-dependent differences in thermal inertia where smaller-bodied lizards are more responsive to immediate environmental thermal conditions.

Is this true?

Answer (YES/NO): NO